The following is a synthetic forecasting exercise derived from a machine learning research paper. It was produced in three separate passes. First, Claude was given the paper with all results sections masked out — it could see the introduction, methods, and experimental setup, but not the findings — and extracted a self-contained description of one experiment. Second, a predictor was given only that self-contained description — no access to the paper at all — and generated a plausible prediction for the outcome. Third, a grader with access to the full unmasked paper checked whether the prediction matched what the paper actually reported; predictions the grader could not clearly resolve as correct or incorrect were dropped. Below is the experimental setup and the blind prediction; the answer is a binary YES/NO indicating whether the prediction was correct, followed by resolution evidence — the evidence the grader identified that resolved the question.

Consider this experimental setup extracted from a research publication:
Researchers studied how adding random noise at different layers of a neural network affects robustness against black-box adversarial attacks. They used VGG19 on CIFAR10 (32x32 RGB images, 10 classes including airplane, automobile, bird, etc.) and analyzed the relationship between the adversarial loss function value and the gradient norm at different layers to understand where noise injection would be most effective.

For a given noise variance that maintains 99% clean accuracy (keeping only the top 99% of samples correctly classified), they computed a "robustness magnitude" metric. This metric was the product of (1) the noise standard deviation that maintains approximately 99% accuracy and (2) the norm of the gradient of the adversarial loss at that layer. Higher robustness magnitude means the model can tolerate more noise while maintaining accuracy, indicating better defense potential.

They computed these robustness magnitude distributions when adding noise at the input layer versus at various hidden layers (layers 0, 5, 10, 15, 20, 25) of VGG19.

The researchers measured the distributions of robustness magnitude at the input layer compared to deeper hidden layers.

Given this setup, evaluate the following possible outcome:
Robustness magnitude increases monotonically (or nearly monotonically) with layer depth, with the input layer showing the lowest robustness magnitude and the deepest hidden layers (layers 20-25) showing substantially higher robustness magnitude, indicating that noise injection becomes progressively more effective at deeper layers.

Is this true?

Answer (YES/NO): NO